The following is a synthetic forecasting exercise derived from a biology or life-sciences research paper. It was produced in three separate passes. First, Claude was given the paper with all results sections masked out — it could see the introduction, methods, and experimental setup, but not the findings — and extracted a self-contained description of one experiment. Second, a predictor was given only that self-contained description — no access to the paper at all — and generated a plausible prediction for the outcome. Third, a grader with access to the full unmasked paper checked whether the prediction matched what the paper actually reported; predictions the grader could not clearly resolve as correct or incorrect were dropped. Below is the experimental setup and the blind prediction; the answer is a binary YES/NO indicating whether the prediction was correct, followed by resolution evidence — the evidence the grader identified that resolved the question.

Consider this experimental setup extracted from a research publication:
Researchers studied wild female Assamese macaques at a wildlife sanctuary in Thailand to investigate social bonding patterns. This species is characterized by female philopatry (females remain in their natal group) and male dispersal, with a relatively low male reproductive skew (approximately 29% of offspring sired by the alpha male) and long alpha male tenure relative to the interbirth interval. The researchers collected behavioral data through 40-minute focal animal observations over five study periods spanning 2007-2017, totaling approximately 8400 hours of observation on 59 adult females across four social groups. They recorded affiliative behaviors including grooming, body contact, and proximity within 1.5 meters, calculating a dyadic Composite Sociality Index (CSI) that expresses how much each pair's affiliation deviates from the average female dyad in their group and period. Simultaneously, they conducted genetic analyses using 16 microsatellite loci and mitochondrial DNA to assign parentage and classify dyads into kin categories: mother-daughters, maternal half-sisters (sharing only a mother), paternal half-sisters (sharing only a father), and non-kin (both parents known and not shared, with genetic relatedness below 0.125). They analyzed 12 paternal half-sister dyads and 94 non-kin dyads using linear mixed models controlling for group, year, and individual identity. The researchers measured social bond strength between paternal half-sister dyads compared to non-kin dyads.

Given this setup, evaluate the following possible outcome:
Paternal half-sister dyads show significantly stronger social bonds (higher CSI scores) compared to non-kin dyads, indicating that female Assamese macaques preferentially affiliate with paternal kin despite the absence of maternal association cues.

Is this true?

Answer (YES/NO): YES